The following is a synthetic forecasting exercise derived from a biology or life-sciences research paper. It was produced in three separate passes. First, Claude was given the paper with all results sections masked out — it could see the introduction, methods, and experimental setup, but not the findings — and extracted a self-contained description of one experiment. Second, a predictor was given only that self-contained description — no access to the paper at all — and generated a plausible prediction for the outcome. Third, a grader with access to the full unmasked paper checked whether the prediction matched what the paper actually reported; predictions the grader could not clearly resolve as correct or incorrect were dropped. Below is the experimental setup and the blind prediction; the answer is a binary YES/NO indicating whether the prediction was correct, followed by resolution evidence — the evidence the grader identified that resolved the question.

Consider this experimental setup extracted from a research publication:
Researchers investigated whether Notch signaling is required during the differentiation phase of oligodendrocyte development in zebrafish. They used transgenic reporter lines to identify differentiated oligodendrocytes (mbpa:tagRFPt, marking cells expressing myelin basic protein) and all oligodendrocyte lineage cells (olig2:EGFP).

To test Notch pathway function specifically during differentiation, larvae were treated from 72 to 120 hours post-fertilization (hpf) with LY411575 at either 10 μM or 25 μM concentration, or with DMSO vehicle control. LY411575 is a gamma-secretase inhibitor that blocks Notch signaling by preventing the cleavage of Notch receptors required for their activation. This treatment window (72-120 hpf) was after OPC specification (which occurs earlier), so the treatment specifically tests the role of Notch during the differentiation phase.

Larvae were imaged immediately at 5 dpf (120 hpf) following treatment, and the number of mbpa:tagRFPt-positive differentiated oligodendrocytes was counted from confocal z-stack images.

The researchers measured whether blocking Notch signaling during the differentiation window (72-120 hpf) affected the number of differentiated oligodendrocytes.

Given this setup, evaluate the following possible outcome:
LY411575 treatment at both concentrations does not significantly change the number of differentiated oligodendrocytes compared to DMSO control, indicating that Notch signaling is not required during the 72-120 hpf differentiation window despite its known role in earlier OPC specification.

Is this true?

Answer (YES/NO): YES